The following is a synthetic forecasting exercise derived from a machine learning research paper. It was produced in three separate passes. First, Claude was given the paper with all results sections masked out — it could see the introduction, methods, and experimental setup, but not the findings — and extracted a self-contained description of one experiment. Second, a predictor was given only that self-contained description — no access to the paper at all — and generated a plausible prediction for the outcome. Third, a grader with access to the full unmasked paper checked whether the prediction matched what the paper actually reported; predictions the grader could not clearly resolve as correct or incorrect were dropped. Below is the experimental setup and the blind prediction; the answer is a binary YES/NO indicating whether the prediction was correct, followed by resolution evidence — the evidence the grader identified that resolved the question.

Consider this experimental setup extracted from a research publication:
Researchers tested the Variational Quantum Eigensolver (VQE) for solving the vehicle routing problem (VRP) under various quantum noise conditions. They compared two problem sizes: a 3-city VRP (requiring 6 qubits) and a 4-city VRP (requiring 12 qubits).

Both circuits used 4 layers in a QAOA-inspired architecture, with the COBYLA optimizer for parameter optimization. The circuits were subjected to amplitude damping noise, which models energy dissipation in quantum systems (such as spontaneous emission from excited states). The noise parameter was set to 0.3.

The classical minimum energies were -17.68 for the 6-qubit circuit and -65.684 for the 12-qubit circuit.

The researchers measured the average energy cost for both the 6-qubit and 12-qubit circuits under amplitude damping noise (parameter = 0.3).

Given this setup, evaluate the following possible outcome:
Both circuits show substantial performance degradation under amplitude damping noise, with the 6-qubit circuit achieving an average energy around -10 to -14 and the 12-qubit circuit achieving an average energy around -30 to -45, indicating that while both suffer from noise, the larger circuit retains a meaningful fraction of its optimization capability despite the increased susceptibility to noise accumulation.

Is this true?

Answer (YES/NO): NO